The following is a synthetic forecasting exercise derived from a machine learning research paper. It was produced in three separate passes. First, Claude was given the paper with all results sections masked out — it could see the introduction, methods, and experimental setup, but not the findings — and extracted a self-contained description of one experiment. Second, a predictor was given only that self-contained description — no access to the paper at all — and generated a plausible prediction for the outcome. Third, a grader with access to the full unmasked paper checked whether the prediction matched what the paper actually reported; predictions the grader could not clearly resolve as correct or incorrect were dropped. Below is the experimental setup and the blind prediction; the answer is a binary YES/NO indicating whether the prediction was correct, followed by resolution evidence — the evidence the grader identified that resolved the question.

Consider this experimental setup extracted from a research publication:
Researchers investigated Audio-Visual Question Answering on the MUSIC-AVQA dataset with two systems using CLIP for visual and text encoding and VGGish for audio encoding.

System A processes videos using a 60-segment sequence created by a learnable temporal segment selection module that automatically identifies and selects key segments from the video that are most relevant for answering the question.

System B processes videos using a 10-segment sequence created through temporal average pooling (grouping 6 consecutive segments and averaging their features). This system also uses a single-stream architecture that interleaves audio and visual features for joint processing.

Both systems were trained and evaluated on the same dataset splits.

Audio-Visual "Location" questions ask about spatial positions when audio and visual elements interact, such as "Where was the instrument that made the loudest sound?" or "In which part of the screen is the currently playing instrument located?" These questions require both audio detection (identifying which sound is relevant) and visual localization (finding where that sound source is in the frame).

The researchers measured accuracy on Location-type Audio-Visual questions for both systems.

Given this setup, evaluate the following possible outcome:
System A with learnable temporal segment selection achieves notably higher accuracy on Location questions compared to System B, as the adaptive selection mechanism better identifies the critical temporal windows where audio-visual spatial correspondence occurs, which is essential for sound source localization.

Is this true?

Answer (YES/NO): YES